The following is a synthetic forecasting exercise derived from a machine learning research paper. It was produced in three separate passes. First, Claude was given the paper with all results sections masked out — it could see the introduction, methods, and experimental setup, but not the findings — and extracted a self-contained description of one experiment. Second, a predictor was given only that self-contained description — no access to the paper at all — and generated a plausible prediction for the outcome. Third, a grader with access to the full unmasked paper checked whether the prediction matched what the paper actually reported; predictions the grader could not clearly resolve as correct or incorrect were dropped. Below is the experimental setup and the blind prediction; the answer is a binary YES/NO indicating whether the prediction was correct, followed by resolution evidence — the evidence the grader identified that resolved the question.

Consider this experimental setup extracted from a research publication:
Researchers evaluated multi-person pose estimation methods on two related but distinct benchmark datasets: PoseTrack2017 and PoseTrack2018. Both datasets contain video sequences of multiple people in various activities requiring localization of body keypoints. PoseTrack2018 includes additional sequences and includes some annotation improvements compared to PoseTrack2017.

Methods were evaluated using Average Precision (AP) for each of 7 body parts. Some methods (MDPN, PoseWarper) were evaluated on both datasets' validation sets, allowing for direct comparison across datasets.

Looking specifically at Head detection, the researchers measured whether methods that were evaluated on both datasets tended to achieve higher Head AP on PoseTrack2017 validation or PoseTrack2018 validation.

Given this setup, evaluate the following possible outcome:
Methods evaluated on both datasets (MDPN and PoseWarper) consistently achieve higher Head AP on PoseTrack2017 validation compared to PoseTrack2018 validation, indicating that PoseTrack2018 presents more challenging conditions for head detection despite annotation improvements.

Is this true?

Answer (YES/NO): YES